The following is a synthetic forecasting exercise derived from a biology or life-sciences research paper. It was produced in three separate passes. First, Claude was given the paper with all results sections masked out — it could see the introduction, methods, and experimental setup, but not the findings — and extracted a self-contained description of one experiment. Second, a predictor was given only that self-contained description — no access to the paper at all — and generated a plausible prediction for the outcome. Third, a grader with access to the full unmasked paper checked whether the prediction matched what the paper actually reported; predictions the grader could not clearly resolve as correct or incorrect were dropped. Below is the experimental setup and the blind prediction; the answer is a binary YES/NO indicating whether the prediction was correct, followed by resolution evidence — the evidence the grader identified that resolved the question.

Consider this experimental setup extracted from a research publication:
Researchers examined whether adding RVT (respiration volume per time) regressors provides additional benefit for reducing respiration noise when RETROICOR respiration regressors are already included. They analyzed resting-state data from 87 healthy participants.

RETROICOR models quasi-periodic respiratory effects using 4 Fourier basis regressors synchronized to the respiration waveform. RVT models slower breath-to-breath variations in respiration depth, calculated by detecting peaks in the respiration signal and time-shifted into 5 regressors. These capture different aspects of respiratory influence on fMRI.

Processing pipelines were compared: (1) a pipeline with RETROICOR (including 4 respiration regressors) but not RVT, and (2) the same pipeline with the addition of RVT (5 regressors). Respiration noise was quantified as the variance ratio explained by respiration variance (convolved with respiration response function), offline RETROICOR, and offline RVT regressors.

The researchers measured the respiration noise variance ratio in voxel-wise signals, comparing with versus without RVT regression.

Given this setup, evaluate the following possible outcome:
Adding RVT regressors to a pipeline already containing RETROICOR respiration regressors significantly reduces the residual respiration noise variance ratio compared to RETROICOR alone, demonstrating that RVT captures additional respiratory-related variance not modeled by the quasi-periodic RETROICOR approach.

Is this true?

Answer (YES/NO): NO